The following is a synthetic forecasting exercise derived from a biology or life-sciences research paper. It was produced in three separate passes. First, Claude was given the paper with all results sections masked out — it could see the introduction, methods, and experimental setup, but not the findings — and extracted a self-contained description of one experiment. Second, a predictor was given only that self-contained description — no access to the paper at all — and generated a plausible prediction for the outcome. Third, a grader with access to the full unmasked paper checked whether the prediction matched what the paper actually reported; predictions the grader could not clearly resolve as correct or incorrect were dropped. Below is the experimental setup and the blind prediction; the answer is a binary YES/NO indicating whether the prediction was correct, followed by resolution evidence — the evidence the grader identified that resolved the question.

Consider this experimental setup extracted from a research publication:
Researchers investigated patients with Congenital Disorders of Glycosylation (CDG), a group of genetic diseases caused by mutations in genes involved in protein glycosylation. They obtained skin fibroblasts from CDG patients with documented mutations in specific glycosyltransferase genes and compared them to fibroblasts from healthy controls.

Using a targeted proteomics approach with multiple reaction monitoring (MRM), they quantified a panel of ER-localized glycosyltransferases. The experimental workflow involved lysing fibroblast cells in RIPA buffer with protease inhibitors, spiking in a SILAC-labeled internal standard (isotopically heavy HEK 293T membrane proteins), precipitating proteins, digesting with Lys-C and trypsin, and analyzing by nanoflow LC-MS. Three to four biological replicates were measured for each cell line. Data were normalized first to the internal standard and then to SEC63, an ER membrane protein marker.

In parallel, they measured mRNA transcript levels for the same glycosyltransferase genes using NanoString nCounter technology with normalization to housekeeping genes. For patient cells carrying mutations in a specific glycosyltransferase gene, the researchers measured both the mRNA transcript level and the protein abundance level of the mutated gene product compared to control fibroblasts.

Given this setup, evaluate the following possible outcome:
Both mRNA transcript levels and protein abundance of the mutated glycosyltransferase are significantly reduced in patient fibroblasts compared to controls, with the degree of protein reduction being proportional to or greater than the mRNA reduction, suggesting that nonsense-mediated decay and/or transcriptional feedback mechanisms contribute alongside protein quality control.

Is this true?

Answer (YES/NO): NO